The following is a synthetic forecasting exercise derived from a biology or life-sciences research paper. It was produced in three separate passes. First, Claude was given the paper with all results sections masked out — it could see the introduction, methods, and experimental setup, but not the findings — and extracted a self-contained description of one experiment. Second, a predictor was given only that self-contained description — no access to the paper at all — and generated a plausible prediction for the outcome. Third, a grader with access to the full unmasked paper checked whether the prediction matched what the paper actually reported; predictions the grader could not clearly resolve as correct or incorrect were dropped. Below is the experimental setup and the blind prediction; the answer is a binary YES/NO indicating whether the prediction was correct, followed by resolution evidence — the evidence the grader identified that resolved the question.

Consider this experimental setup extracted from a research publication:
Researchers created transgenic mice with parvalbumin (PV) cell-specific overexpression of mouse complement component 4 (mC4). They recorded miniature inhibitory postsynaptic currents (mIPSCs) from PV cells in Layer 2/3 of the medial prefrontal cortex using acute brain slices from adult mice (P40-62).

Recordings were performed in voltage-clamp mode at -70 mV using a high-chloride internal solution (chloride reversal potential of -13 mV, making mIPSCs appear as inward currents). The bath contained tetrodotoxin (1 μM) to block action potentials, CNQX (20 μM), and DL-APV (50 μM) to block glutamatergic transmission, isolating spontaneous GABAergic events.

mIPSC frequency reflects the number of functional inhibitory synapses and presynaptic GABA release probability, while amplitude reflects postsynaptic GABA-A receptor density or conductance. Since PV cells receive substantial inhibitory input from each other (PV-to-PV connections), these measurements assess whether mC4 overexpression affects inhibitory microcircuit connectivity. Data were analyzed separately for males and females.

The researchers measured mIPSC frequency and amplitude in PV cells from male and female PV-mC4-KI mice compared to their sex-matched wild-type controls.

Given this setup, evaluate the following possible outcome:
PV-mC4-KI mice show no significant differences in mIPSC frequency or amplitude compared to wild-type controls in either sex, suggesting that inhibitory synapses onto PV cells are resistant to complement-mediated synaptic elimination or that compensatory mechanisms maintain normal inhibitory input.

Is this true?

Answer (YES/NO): NO